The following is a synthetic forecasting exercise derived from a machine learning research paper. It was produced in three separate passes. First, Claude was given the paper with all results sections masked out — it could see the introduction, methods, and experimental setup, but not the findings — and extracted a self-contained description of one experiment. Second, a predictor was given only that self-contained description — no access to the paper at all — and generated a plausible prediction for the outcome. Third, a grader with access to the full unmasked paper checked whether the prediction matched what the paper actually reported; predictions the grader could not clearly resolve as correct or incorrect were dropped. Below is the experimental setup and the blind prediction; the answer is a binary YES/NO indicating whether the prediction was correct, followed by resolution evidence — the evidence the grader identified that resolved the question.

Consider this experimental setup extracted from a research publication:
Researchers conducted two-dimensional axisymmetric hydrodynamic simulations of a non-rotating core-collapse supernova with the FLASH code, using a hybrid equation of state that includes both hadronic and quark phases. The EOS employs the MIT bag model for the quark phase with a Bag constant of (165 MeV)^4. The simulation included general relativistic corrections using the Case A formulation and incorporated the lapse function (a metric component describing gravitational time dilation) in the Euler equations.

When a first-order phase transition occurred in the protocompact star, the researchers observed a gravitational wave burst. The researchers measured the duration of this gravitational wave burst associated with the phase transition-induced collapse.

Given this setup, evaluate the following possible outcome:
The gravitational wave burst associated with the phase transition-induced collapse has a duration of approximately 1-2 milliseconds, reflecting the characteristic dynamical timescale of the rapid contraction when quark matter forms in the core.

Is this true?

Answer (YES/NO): NO